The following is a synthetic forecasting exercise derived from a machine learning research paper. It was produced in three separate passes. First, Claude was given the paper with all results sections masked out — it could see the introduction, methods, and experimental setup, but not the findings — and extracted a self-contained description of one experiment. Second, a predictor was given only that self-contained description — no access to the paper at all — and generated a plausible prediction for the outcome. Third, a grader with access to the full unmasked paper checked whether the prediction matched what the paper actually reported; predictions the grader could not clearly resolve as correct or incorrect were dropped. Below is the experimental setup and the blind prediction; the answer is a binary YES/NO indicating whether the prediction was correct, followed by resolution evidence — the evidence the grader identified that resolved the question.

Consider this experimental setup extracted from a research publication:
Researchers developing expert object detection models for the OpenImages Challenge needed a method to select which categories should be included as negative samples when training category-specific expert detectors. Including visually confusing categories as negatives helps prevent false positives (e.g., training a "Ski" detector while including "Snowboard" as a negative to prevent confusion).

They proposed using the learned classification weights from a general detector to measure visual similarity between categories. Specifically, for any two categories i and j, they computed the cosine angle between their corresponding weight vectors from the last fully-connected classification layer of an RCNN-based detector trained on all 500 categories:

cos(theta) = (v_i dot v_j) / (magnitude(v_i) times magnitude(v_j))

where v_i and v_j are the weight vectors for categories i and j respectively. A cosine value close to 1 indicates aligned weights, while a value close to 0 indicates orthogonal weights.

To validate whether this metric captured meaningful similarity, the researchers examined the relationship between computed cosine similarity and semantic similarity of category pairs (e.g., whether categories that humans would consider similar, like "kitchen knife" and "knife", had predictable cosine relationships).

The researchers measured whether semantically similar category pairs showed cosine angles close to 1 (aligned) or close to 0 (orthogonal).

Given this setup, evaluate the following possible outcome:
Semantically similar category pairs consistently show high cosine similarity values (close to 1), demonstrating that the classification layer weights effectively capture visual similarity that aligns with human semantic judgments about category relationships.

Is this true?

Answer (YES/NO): YES